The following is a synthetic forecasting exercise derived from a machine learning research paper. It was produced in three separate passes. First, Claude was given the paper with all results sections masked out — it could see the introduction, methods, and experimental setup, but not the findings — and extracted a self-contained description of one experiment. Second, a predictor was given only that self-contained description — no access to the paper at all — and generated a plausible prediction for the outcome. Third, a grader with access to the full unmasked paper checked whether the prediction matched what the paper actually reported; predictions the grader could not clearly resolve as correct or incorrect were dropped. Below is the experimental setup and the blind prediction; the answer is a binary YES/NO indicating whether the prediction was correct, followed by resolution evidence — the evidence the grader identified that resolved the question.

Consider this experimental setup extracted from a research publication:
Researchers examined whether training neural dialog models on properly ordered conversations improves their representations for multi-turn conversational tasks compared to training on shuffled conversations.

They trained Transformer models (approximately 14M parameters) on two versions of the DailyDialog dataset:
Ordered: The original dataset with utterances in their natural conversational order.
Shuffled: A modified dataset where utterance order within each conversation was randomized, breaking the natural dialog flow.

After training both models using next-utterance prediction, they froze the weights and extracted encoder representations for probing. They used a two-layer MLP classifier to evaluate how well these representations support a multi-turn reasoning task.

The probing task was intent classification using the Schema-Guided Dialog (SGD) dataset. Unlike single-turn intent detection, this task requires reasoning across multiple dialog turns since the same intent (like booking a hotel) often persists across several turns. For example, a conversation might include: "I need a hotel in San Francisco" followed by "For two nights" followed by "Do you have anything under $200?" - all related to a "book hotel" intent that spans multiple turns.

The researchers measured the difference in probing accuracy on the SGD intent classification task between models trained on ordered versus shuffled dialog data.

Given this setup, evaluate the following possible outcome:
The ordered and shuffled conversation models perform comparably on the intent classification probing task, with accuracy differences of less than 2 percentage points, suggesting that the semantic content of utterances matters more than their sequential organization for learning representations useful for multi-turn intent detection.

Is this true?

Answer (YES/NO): YES